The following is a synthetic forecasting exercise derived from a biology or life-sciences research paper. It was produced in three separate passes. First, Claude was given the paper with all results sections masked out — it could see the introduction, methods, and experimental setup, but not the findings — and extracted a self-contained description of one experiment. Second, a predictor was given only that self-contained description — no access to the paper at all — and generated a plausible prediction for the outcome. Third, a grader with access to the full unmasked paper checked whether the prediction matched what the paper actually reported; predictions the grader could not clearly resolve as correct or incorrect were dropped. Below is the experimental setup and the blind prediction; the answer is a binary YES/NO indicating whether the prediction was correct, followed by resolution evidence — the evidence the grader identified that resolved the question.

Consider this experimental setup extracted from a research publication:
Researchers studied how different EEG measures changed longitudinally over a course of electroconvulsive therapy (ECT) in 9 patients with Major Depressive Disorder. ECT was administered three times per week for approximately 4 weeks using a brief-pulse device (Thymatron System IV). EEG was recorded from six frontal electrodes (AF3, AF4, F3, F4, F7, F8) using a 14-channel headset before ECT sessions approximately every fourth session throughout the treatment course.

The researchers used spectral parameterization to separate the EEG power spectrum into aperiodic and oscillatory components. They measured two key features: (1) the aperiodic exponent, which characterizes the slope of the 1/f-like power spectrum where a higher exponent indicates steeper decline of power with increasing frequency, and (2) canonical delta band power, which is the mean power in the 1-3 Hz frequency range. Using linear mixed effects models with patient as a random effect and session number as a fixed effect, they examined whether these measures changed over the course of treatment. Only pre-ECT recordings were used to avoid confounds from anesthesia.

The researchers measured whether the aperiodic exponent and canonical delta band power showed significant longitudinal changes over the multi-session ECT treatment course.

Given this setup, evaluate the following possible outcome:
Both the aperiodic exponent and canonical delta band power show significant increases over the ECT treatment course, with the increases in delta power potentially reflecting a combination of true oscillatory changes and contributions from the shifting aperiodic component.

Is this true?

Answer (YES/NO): NO